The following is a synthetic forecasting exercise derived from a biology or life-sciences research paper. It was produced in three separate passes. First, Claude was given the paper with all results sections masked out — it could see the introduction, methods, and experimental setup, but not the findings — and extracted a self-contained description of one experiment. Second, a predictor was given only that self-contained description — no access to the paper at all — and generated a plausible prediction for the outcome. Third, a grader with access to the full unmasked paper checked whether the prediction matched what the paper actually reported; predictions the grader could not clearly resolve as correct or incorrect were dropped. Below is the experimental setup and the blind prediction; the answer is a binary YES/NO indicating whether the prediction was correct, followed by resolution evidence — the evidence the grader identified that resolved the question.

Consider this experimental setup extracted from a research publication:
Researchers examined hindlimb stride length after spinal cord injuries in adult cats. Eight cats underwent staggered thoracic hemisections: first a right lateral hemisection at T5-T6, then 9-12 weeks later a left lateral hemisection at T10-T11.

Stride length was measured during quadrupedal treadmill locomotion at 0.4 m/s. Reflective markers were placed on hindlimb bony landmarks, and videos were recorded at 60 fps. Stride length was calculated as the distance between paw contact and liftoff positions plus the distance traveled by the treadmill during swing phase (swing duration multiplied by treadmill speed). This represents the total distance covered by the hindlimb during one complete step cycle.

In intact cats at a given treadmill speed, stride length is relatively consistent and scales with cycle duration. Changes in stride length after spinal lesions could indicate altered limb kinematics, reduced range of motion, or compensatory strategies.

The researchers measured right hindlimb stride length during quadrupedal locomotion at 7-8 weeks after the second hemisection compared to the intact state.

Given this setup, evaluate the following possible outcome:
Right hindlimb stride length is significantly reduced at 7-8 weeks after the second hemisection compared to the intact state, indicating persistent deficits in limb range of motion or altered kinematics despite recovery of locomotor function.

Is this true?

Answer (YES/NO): NO